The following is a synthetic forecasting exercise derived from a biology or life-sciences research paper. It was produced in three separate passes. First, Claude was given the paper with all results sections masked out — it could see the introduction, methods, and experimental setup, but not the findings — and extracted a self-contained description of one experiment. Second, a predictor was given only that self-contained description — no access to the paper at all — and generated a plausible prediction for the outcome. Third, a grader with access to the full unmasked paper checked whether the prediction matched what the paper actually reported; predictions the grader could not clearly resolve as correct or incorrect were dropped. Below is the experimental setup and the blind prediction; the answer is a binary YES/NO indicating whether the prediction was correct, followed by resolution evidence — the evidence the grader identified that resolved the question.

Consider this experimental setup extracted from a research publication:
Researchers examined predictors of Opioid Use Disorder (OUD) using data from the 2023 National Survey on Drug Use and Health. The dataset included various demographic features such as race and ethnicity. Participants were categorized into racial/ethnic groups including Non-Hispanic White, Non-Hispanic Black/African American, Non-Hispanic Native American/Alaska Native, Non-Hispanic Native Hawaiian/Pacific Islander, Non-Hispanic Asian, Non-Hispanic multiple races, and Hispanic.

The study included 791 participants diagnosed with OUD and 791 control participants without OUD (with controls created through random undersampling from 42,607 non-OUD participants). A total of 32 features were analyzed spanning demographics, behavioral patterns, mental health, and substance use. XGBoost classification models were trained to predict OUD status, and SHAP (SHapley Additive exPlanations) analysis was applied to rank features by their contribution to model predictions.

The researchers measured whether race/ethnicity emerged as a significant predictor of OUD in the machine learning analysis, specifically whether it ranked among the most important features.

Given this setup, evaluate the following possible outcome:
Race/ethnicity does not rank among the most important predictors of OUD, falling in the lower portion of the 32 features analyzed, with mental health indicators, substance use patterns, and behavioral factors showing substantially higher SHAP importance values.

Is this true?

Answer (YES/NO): NO